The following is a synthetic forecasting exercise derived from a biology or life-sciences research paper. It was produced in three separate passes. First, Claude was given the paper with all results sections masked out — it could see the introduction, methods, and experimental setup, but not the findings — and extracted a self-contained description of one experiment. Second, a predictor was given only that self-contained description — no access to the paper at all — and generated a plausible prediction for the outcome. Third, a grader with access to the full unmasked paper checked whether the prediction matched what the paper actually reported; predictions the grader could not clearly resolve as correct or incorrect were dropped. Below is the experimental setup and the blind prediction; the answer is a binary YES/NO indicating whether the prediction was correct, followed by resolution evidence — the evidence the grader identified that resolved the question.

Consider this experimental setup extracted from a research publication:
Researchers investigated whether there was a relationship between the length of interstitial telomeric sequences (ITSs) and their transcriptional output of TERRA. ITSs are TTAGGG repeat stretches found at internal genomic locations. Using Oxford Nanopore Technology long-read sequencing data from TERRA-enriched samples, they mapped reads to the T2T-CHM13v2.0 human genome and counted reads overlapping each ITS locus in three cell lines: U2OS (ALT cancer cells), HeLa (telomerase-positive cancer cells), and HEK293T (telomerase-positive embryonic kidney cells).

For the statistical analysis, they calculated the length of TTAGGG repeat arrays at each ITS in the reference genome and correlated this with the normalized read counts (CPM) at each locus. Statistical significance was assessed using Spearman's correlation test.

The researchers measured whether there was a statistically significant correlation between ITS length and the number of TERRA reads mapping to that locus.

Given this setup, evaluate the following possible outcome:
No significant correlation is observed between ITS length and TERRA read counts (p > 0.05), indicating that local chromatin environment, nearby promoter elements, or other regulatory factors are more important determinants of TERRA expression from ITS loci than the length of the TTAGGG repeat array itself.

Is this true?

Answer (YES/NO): NO